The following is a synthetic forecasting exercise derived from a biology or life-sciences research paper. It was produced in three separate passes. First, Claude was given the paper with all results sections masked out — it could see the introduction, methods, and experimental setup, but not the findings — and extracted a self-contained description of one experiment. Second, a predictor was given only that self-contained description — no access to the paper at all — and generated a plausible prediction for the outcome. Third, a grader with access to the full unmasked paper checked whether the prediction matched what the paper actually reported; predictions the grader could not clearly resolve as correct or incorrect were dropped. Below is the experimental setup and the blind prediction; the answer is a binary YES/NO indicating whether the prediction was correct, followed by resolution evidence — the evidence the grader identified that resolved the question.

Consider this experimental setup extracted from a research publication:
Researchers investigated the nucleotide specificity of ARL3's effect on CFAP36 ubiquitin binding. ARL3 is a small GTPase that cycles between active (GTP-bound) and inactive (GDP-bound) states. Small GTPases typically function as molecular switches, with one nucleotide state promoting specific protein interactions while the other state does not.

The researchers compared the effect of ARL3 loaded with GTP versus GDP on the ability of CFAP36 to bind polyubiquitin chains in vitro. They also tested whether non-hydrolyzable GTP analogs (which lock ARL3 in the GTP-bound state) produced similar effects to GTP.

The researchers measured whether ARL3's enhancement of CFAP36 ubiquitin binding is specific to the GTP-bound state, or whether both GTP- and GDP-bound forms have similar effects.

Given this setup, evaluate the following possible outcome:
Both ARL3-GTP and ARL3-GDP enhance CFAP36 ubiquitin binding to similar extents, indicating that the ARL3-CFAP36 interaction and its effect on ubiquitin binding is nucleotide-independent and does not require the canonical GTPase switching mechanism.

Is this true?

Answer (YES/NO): NO